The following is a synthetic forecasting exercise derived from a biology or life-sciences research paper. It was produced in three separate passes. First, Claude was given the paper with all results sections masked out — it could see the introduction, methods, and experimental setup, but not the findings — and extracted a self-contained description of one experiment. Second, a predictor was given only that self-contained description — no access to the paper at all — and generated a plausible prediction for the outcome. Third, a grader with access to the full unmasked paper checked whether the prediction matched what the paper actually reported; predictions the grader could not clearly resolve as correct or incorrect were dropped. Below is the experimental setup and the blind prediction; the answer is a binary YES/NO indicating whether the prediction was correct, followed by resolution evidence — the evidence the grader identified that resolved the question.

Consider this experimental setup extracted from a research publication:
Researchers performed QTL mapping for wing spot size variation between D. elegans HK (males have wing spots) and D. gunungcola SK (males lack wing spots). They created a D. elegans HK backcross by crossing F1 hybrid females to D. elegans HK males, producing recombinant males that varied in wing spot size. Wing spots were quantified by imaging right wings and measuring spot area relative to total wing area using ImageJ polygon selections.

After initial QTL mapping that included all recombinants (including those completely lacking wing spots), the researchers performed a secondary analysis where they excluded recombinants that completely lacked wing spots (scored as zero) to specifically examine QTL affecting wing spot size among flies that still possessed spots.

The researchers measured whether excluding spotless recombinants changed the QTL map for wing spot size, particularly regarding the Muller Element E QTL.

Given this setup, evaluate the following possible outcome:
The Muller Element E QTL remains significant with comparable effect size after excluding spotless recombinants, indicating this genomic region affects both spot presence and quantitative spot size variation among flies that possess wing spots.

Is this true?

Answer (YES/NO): NO